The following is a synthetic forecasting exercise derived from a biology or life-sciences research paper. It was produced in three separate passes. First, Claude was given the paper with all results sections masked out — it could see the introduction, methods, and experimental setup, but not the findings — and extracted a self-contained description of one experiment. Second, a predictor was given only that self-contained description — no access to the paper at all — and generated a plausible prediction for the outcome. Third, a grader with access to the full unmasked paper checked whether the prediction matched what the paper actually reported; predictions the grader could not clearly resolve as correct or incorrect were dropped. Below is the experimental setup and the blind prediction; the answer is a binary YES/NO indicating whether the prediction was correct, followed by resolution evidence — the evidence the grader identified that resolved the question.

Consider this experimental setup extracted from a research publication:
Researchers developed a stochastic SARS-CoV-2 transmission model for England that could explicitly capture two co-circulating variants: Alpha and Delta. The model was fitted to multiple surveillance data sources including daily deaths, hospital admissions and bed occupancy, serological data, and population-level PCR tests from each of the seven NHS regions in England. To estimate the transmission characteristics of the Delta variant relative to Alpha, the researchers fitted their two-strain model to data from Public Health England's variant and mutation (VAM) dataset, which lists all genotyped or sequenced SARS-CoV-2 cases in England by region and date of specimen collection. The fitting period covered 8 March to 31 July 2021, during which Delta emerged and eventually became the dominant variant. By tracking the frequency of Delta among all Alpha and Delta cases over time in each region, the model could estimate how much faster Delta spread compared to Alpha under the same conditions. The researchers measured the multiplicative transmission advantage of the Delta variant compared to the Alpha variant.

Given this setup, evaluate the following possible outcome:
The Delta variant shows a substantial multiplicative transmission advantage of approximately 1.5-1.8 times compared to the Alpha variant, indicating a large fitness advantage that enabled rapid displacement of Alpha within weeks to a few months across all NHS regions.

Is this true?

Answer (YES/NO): YES